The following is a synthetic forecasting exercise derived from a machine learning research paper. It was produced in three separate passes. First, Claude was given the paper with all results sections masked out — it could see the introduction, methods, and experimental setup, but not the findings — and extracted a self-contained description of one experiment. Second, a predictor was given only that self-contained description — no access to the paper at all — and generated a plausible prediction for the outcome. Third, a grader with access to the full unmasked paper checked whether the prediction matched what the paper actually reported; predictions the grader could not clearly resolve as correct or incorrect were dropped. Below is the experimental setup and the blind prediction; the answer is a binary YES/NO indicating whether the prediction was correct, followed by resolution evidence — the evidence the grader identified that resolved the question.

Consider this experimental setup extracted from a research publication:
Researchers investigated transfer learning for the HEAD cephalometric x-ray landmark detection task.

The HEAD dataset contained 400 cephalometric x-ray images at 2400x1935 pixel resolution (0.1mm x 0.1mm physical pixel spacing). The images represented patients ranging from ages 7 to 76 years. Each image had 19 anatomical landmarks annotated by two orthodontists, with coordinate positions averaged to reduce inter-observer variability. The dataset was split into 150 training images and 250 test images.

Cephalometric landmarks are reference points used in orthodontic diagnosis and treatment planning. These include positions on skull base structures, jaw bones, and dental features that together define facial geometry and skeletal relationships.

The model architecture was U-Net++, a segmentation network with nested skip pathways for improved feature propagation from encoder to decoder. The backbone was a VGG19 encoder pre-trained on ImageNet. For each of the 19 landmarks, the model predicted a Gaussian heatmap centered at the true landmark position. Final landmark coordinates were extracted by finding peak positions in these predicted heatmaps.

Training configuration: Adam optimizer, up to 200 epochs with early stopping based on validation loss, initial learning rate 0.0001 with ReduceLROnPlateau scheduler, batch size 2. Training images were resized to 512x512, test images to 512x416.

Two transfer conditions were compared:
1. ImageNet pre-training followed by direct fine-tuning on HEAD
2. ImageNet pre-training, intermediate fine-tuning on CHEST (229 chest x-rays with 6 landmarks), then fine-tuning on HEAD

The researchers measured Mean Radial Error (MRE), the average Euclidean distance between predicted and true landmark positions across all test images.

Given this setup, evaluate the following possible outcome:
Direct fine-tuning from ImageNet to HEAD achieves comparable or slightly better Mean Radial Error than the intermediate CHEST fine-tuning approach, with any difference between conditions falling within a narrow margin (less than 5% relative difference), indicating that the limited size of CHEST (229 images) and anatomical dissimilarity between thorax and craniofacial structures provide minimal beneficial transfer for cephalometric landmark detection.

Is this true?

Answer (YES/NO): NO